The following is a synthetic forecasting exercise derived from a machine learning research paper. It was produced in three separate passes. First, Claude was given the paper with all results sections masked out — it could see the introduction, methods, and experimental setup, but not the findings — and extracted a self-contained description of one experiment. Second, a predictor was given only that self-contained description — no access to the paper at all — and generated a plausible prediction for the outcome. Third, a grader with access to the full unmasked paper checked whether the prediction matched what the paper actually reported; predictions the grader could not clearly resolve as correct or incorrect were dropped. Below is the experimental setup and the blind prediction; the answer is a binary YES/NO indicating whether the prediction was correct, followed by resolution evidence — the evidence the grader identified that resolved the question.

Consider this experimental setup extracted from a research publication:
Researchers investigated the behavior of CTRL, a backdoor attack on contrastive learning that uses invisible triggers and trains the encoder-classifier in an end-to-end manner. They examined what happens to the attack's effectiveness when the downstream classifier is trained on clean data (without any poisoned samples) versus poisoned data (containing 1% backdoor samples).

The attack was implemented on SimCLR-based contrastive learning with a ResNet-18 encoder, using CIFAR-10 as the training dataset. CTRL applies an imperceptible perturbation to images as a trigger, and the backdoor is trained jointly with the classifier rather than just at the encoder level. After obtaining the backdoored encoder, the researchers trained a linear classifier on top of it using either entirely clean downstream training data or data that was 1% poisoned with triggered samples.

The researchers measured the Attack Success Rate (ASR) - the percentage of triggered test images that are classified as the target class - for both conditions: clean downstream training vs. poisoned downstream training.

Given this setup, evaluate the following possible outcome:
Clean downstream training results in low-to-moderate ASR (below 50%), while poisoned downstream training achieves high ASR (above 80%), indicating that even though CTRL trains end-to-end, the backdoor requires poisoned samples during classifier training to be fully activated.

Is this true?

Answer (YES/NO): NO